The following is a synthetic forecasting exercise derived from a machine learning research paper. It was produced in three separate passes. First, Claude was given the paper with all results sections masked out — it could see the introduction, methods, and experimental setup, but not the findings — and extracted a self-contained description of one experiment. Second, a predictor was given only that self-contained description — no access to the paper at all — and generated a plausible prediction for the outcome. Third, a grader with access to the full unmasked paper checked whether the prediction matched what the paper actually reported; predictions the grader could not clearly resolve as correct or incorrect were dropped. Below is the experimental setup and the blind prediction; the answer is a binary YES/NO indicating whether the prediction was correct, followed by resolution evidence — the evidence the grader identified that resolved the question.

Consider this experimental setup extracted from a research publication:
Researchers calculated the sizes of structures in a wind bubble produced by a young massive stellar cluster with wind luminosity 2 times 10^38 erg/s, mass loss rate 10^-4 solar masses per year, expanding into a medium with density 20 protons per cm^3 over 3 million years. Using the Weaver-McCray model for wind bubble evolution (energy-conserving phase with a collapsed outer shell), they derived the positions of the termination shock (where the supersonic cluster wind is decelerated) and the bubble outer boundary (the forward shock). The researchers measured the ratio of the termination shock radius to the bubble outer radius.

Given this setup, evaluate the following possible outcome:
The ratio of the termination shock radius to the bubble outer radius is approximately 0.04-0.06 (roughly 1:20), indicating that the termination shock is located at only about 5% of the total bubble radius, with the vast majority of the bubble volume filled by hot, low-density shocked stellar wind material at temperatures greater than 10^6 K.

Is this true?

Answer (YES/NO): NO